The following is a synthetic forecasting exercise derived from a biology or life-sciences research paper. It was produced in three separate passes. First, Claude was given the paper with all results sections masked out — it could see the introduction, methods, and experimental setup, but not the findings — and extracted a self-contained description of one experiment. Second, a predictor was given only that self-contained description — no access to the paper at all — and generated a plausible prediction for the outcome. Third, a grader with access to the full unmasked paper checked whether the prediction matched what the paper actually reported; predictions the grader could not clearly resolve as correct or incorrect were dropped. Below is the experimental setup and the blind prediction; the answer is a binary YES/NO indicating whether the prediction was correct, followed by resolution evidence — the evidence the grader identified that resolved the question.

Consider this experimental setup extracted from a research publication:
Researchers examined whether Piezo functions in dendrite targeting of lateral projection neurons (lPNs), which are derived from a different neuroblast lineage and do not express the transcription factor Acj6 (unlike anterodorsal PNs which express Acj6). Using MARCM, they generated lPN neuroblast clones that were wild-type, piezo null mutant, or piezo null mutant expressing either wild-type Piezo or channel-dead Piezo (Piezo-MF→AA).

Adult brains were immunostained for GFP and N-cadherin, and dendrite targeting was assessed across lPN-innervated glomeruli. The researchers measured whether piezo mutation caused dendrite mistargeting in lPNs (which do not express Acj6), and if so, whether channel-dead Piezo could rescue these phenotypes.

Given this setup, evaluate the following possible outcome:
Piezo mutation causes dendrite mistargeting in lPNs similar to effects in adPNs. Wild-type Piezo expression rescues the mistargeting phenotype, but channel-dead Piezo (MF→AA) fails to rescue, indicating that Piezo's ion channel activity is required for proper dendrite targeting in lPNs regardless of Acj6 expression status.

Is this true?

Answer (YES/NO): NO